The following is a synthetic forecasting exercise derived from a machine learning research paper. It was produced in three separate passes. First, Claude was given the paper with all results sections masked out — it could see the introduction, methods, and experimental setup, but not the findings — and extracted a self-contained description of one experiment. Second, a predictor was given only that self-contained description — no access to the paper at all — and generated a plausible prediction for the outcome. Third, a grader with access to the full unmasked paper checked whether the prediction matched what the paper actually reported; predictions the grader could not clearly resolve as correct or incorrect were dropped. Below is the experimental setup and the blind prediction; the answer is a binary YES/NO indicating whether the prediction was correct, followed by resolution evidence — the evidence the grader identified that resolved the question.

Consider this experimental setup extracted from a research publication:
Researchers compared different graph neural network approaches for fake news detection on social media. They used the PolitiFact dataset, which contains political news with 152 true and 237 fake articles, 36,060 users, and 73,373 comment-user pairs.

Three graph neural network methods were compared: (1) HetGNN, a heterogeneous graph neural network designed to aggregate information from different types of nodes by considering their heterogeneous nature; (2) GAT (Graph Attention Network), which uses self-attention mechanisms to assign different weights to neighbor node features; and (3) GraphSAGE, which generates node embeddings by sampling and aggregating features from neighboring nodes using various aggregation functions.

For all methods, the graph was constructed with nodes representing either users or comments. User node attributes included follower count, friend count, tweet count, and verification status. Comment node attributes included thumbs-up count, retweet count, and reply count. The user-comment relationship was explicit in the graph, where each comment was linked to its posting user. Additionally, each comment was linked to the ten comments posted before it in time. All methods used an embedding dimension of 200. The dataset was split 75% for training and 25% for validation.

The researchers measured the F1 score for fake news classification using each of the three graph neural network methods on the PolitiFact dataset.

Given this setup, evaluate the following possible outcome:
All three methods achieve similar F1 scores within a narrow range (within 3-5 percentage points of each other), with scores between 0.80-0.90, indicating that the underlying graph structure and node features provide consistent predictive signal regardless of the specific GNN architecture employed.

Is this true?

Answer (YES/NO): NO